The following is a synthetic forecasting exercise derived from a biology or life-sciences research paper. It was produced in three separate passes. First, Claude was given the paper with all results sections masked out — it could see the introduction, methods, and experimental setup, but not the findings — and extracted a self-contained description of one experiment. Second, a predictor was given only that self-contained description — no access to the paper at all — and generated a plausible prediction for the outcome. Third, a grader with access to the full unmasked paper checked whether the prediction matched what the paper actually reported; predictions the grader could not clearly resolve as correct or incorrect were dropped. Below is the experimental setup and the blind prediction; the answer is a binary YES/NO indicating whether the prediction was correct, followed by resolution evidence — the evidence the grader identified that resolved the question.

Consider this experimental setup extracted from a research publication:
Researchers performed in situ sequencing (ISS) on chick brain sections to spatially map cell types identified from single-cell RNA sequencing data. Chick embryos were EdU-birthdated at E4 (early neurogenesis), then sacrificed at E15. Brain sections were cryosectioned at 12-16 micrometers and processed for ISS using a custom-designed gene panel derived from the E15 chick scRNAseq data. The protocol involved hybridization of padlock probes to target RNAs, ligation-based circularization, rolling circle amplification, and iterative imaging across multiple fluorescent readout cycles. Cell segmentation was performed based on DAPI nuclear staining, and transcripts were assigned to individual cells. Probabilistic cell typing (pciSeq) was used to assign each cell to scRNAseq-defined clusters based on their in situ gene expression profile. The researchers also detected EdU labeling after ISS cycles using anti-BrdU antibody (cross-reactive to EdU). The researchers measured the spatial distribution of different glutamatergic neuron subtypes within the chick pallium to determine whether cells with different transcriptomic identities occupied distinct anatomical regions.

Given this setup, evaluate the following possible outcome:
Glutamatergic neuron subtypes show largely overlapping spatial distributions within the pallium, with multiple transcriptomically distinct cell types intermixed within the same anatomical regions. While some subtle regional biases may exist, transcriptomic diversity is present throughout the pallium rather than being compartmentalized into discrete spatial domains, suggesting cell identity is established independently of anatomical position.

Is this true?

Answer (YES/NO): NO